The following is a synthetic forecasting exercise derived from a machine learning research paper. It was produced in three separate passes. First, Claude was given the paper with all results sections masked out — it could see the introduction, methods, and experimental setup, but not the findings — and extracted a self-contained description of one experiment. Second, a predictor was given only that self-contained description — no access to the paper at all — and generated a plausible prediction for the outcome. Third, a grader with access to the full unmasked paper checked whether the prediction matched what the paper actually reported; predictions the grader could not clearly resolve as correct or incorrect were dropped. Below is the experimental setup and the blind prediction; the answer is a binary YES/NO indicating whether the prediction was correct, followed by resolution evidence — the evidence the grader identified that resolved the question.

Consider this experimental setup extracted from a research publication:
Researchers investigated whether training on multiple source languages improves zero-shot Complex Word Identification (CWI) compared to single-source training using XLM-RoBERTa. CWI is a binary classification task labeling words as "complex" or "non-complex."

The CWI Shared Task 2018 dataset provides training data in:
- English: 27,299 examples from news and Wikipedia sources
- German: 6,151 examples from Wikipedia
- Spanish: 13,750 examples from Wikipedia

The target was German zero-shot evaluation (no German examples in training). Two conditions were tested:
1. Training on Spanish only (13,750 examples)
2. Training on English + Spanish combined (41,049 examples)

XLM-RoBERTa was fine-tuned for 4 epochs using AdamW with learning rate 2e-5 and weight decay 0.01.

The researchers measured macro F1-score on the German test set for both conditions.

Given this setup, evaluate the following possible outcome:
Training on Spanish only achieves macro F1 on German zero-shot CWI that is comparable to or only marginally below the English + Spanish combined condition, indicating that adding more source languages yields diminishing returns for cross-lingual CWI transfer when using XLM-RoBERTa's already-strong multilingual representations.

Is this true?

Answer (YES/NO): YES